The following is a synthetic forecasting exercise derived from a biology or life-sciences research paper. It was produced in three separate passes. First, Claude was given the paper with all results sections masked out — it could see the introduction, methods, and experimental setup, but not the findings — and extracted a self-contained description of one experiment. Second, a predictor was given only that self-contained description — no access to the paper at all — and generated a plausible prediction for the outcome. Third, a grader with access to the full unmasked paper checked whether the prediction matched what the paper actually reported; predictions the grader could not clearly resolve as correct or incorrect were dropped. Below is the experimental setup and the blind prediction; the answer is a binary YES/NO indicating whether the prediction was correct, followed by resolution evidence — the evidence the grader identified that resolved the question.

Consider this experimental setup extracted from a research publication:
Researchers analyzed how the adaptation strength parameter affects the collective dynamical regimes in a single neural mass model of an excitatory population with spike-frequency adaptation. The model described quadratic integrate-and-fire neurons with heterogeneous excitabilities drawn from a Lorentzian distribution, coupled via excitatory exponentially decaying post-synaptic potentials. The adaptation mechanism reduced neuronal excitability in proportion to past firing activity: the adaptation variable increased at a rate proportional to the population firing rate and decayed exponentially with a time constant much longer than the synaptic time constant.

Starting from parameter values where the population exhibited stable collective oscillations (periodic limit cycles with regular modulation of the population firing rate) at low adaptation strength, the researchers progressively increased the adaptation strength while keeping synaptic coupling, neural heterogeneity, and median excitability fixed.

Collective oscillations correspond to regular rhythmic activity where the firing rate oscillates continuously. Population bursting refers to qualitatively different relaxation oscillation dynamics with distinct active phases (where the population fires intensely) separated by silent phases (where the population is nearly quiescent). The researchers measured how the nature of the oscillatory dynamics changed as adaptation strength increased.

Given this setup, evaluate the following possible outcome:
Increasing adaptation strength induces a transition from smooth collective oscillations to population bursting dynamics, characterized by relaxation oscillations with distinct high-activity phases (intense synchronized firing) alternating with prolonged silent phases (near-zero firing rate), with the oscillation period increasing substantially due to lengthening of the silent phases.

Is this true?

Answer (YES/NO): NO